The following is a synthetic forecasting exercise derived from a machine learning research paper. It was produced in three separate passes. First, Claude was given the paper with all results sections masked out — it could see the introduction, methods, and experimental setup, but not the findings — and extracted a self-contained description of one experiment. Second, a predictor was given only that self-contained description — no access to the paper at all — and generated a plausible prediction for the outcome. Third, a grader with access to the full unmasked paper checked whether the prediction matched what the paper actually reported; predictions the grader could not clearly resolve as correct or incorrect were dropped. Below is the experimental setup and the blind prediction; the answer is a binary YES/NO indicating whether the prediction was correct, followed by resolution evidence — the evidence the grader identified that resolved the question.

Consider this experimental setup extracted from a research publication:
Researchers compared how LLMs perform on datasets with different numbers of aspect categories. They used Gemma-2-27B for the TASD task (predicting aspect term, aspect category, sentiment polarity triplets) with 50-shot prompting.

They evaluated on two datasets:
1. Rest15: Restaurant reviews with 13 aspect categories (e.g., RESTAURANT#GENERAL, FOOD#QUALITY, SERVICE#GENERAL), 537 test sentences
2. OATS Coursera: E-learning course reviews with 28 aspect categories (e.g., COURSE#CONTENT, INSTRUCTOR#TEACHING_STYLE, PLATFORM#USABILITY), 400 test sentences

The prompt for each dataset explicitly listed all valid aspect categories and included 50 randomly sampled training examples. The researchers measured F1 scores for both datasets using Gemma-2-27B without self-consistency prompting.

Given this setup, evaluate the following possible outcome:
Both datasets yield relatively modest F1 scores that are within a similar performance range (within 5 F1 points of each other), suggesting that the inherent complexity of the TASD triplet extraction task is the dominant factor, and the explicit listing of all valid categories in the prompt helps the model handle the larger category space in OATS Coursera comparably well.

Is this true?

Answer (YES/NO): NO